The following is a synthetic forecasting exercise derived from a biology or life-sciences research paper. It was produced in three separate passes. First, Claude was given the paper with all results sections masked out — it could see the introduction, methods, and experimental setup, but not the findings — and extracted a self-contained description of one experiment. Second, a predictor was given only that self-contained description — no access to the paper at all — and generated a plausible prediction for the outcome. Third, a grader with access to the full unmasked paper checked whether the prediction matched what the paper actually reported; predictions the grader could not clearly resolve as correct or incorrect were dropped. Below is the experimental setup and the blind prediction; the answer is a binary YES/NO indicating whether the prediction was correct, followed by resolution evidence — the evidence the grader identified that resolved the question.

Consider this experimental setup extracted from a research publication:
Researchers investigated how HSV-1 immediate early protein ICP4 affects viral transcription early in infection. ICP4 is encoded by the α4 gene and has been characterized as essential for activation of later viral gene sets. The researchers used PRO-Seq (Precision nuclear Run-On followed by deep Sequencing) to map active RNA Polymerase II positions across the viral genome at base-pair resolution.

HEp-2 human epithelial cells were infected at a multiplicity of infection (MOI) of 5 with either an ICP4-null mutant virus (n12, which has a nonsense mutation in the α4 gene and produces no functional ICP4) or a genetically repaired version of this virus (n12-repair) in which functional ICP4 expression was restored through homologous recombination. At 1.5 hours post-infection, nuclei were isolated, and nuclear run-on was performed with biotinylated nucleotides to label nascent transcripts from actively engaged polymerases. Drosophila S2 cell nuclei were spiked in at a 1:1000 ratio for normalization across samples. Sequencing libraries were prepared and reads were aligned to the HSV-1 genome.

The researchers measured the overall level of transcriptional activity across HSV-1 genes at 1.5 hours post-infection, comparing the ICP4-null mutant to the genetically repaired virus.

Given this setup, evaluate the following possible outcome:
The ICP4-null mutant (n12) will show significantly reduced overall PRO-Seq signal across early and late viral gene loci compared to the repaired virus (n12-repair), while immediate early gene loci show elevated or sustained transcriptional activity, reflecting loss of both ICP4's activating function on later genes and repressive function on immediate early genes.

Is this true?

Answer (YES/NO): NO